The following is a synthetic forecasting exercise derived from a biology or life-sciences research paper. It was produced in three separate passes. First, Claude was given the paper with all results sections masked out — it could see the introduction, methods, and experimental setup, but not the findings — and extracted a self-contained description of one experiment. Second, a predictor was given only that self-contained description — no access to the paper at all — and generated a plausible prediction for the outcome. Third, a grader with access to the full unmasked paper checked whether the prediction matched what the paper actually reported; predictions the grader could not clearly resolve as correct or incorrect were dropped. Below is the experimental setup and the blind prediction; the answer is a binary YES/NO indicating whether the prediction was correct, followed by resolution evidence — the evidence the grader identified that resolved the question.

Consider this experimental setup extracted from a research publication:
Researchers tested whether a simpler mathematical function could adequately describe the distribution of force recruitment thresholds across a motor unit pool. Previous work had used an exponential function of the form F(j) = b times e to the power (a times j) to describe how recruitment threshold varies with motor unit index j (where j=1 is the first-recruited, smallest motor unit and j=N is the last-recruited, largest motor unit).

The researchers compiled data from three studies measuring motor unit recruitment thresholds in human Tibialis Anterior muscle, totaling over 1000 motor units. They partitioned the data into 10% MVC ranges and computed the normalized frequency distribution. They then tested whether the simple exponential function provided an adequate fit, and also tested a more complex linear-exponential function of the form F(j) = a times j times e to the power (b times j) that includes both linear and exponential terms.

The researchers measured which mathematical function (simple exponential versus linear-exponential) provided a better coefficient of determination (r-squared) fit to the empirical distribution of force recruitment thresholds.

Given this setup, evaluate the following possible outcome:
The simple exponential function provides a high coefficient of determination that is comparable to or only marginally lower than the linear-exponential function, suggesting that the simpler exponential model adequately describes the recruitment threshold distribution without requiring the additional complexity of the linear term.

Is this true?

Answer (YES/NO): NO